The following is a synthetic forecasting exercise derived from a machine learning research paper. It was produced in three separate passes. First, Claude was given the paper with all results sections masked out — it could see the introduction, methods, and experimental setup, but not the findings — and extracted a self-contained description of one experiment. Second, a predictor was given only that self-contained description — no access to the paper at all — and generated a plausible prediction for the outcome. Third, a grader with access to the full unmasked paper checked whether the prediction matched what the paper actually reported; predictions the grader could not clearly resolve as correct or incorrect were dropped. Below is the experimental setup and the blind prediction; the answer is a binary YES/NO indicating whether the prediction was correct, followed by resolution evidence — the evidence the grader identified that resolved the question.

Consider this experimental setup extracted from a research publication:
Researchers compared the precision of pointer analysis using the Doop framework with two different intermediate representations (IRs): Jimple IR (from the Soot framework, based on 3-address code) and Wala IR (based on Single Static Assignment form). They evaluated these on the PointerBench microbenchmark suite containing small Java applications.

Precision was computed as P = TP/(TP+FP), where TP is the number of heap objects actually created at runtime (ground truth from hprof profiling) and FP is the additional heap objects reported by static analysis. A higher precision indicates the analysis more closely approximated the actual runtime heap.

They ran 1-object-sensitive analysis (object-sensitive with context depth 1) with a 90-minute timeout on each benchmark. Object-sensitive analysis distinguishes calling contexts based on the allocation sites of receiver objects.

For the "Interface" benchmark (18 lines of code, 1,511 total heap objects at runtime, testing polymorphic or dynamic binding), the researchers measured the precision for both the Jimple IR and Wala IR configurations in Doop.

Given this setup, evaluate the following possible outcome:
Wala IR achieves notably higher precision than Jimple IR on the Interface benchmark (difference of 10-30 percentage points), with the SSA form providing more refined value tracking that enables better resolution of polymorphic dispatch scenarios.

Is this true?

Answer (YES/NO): NO